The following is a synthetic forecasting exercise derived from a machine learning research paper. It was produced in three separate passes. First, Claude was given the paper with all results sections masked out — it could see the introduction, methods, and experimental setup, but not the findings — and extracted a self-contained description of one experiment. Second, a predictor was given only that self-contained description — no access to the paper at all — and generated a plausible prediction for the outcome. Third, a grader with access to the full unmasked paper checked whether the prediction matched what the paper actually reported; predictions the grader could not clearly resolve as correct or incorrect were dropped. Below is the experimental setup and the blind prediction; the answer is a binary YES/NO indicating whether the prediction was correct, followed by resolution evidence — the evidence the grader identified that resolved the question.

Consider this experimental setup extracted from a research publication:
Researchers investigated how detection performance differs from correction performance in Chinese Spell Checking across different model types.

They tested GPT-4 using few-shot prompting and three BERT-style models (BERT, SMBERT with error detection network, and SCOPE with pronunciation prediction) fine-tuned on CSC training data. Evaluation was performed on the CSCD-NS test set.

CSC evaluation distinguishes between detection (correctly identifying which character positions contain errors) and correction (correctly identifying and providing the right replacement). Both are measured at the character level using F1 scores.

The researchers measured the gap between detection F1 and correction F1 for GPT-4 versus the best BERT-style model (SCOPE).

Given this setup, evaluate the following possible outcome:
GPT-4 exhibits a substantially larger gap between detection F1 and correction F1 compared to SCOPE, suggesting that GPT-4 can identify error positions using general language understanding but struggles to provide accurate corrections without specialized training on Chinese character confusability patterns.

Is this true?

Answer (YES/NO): YES